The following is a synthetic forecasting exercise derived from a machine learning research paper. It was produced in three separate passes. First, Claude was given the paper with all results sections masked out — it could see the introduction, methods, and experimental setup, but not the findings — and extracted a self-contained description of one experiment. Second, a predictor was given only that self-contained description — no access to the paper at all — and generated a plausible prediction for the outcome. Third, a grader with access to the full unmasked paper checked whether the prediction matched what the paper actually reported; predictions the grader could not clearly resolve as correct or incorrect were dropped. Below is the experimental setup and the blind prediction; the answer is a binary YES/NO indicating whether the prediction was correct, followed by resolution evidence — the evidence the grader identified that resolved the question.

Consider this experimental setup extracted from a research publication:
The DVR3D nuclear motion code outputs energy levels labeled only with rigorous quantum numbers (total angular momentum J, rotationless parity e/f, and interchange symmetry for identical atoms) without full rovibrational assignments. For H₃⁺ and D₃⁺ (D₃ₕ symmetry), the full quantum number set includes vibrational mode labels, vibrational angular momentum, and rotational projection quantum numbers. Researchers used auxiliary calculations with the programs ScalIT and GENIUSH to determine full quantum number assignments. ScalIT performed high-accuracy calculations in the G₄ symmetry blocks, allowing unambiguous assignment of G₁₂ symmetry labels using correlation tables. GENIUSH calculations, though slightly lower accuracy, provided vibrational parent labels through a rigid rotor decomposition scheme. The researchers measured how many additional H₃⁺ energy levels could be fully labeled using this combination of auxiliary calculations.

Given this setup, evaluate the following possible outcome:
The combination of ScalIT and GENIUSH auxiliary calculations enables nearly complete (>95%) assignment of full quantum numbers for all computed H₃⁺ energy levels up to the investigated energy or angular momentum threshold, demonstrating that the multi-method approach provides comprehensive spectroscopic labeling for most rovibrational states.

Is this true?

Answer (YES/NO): NO